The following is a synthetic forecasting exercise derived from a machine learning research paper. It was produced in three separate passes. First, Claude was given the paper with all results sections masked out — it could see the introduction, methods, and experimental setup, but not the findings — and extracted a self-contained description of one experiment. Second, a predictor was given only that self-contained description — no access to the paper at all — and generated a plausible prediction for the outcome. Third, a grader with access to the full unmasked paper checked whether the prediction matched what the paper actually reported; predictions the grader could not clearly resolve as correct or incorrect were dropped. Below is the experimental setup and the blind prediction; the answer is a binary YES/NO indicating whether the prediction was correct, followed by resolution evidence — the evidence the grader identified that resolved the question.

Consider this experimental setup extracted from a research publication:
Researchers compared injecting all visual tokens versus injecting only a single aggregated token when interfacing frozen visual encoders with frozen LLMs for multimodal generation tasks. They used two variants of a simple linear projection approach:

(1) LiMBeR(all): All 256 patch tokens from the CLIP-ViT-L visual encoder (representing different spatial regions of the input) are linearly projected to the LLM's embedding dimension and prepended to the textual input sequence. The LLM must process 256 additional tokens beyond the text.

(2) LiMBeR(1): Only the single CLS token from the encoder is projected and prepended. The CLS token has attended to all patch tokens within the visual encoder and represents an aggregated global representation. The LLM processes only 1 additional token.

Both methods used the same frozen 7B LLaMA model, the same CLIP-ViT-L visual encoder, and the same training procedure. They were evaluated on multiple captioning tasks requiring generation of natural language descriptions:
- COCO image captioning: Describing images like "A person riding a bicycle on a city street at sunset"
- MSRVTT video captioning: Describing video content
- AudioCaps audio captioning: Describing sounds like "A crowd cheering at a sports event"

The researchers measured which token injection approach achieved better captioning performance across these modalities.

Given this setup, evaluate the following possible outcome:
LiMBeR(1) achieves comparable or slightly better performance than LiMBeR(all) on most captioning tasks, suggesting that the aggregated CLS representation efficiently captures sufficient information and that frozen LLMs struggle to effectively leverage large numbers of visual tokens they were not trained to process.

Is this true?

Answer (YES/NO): NO